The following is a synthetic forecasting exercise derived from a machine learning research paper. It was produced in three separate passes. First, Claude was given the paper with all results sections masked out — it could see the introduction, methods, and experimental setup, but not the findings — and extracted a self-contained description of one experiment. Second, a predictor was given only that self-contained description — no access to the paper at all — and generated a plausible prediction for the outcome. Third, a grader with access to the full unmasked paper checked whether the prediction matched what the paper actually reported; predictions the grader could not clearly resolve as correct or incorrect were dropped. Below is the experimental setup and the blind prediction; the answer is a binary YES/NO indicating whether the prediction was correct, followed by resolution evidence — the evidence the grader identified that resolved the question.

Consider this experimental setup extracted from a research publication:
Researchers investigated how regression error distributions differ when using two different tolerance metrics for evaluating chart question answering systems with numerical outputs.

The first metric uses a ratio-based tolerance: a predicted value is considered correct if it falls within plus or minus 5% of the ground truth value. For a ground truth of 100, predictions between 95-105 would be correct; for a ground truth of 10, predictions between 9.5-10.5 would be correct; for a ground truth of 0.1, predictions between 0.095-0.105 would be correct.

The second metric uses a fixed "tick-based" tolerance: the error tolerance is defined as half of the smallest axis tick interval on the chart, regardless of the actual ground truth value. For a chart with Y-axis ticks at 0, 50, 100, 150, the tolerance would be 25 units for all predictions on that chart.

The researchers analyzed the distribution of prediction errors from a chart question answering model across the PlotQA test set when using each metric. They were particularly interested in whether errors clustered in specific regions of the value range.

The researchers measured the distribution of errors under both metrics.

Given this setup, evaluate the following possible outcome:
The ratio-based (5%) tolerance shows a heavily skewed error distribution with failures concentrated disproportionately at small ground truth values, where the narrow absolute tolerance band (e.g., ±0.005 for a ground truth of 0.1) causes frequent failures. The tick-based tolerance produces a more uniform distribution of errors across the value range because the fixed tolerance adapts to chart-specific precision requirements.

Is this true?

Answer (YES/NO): YES